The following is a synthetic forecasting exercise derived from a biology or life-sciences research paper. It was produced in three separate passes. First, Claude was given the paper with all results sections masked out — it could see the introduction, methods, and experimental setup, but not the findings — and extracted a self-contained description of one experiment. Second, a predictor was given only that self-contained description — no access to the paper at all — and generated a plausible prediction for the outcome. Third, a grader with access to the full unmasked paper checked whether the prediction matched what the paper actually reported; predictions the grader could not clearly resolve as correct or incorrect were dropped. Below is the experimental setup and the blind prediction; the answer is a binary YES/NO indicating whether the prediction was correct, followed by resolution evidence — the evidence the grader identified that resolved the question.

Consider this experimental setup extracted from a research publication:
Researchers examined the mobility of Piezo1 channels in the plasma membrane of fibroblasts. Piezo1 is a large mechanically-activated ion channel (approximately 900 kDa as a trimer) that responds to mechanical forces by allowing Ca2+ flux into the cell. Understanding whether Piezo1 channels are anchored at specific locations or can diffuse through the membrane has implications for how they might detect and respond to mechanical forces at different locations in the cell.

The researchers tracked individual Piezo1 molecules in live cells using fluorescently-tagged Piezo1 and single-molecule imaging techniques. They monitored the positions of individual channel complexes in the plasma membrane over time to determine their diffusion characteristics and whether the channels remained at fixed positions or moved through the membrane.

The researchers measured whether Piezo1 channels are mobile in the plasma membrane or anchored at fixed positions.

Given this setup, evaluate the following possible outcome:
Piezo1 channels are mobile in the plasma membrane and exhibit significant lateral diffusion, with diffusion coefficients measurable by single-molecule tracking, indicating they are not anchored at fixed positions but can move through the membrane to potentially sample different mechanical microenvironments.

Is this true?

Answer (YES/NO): YES